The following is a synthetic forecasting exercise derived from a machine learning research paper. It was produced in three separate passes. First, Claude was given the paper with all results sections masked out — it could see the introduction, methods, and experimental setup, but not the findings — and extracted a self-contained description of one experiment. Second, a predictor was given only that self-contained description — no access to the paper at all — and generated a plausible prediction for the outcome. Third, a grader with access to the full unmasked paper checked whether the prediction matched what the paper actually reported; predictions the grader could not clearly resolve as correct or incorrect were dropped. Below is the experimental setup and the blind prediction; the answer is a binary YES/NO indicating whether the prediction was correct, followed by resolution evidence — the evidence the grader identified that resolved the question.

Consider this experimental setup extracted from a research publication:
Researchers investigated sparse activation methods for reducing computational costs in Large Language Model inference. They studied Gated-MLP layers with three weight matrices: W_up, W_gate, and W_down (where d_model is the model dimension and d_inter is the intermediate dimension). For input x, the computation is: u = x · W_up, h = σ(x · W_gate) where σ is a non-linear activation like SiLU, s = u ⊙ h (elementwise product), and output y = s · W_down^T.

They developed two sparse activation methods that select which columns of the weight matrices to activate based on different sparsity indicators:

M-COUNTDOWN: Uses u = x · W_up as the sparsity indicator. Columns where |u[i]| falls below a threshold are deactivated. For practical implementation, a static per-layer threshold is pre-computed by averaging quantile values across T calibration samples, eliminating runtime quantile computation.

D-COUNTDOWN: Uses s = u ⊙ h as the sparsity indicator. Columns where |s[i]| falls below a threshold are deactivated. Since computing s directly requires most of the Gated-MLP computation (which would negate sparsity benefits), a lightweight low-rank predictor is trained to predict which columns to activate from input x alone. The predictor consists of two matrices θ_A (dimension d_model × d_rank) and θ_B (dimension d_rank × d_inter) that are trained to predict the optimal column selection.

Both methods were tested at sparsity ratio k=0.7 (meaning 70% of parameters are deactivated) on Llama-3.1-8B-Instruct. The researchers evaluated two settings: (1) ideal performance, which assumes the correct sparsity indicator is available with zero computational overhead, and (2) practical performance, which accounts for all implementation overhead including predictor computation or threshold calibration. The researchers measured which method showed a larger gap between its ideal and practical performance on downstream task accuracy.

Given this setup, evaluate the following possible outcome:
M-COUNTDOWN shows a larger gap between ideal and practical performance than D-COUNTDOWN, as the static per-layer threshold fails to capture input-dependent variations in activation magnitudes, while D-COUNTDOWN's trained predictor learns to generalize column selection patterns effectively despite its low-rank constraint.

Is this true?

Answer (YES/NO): NO